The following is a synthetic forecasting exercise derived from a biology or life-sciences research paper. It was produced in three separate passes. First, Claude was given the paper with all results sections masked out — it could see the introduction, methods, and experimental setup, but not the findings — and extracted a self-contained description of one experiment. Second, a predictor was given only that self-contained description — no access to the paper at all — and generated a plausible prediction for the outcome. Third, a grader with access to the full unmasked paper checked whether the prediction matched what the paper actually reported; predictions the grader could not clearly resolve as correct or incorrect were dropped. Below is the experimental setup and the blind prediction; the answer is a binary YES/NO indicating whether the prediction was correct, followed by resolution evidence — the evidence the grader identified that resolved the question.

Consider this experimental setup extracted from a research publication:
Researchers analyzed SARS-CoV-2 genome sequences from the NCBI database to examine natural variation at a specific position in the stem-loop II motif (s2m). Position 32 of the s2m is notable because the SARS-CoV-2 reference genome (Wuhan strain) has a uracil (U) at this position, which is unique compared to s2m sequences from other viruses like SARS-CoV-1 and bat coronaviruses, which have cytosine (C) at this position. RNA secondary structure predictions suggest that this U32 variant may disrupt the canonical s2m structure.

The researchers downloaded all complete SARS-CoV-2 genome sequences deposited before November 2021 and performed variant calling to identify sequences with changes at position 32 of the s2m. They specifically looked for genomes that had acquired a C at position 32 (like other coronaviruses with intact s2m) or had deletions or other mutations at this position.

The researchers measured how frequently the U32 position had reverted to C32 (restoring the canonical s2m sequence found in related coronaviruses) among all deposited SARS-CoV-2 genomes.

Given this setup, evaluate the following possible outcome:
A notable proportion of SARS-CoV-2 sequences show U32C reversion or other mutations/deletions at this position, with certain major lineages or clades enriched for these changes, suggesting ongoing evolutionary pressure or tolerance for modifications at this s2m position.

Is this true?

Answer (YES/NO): NO